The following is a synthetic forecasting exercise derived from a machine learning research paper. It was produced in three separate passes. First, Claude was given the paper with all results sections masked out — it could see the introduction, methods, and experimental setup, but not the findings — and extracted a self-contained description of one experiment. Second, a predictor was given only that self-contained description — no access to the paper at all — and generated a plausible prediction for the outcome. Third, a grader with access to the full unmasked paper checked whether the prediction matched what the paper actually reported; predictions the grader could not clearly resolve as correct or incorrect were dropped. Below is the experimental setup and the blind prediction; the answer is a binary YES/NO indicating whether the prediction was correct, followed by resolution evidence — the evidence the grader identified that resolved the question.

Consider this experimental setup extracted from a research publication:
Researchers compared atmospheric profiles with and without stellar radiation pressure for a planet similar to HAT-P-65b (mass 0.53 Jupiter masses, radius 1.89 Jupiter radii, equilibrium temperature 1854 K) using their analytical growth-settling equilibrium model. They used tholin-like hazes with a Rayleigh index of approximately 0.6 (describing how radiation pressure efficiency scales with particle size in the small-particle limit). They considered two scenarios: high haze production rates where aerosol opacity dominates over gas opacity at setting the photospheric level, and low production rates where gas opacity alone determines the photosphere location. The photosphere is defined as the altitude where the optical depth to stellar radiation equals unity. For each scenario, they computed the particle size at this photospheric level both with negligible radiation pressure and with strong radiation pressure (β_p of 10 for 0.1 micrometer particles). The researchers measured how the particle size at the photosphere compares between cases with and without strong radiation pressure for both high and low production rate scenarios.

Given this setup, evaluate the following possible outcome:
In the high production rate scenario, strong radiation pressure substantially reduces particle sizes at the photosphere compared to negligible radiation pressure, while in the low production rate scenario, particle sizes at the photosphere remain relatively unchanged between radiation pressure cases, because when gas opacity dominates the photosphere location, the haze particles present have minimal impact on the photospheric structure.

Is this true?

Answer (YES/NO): NO